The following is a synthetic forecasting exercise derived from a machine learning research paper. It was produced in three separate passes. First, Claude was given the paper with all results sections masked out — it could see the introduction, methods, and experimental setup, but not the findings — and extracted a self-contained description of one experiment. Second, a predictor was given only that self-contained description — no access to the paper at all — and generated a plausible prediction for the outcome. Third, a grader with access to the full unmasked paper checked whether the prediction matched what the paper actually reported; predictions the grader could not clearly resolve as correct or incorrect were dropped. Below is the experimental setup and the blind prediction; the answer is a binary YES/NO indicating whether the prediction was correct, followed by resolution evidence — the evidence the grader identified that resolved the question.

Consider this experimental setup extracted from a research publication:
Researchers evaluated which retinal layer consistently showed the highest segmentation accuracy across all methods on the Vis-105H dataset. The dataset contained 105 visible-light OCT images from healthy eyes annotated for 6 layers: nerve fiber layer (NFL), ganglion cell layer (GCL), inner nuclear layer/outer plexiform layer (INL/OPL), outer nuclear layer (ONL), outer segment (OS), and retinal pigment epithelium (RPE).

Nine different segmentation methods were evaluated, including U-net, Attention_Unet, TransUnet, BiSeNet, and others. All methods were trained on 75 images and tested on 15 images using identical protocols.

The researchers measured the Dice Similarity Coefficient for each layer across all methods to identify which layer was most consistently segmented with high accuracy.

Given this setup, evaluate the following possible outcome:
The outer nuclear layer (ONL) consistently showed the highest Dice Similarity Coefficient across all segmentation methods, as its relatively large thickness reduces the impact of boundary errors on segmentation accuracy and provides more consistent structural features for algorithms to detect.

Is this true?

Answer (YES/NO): NO